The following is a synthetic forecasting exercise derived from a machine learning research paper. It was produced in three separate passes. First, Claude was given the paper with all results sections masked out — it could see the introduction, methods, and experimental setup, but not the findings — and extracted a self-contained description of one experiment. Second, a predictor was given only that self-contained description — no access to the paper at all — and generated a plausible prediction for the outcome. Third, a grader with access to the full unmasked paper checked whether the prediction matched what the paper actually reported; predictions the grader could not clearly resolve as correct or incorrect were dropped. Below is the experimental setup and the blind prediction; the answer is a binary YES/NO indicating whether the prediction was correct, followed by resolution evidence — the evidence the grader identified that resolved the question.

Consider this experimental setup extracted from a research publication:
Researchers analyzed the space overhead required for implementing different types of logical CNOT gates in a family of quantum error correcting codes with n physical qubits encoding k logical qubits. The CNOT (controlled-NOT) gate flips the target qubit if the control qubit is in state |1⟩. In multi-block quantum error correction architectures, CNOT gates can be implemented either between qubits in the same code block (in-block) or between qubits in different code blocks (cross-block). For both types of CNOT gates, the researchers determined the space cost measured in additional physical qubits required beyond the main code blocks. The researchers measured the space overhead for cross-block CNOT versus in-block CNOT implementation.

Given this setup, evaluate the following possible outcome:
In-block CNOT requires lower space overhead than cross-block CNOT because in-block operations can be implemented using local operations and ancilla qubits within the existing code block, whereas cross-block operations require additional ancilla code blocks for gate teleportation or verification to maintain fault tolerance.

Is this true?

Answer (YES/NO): NO